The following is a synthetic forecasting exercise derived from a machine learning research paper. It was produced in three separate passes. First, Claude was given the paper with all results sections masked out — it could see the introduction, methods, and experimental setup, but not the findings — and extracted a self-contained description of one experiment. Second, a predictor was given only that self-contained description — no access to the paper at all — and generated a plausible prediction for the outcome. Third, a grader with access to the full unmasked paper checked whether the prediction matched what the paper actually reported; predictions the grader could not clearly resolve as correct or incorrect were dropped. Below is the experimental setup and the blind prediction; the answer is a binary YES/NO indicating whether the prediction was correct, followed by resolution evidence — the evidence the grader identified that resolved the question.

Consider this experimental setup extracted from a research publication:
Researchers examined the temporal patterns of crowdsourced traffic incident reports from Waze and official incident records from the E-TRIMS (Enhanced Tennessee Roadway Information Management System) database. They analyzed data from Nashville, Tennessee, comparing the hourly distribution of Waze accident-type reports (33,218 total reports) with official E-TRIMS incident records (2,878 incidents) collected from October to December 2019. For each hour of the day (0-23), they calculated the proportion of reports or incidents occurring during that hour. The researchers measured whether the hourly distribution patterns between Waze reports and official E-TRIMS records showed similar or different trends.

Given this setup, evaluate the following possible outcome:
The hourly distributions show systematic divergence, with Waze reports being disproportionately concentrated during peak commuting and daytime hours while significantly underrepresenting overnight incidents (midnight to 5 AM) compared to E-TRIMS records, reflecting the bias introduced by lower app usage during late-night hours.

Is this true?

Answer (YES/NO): NO